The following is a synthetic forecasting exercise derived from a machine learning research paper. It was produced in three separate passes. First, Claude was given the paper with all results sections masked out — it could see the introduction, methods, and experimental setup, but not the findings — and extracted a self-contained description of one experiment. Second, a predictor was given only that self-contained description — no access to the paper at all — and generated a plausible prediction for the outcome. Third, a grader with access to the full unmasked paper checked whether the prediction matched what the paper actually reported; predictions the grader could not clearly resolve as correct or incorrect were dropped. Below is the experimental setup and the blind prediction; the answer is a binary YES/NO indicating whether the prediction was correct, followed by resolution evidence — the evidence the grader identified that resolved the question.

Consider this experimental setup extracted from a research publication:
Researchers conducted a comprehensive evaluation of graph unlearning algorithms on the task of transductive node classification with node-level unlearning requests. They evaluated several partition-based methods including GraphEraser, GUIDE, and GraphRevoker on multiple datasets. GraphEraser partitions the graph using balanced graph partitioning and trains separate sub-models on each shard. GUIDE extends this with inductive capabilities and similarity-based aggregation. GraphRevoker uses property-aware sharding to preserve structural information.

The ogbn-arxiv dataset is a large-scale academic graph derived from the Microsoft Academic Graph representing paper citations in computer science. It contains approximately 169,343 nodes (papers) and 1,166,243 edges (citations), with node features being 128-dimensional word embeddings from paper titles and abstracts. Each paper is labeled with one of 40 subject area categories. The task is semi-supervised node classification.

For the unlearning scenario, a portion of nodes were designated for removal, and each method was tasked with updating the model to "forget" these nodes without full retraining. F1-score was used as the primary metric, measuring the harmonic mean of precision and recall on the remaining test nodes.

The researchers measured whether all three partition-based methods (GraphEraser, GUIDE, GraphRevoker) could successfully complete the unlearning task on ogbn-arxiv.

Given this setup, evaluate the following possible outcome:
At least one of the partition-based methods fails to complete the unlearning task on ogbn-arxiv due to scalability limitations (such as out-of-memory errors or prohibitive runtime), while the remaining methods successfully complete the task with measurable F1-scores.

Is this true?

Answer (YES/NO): YES